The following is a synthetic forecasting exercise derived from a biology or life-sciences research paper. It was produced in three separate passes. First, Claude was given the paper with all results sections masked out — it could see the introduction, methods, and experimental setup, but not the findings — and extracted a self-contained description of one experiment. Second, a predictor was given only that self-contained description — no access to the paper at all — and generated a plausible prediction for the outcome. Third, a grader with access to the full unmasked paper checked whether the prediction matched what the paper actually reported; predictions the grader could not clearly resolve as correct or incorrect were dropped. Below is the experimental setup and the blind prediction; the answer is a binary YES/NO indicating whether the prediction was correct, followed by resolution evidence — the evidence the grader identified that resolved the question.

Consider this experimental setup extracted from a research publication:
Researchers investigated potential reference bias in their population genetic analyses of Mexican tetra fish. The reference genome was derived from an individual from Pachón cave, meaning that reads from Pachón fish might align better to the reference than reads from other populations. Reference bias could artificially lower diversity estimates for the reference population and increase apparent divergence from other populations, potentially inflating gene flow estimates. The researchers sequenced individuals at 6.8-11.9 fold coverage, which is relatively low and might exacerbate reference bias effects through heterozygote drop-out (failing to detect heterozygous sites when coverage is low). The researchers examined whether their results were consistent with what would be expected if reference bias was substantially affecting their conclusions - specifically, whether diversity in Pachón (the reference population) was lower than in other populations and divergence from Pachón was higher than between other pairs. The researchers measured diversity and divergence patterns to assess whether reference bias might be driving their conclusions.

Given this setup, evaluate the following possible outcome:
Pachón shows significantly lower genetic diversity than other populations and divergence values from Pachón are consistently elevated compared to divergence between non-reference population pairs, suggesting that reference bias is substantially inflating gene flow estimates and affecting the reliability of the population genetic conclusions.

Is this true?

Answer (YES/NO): NO